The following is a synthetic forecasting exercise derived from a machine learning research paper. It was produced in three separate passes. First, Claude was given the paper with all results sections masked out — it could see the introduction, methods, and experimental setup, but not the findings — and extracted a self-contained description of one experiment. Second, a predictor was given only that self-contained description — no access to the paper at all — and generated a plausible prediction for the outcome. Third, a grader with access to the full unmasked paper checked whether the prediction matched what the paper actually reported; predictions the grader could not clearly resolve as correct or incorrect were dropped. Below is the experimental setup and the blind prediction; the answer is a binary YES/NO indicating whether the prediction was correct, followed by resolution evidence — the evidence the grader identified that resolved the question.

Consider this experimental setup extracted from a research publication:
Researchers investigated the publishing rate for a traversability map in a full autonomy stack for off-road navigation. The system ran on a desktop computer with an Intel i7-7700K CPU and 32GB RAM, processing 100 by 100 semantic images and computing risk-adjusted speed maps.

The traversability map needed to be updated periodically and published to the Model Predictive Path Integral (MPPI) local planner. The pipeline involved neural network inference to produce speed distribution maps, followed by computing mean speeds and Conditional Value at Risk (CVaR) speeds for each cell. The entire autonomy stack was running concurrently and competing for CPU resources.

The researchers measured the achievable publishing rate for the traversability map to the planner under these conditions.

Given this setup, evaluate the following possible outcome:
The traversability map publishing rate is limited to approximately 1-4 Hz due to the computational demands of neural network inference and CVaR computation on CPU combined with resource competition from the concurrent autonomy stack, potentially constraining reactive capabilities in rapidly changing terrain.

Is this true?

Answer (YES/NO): YES